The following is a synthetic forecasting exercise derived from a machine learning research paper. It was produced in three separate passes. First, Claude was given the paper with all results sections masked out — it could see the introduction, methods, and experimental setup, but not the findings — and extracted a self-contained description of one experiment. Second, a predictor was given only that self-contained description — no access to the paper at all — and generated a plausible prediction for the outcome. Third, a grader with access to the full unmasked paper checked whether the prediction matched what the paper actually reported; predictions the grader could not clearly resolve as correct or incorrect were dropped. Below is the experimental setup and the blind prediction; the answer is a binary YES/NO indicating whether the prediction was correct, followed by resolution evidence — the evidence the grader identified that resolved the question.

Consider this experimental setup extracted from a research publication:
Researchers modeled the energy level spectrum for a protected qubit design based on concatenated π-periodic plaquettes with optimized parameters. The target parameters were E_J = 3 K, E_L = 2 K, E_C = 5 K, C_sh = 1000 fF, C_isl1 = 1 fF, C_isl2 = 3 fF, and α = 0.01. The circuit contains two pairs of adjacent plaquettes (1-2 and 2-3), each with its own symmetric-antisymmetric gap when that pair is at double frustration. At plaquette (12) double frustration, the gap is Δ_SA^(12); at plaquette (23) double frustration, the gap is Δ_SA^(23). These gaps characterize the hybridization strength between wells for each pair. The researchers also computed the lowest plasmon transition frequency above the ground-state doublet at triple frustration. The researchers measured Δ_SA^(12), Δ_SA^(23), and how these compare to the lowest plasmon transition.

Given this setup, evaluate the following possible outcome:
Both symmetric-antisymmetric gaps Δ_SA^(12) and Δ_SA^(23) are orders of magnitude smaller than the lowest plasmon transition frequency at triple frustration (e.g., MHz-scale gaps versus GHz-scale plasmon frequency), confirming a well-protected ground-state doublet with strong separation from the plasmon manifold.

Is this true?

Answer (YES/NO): NO